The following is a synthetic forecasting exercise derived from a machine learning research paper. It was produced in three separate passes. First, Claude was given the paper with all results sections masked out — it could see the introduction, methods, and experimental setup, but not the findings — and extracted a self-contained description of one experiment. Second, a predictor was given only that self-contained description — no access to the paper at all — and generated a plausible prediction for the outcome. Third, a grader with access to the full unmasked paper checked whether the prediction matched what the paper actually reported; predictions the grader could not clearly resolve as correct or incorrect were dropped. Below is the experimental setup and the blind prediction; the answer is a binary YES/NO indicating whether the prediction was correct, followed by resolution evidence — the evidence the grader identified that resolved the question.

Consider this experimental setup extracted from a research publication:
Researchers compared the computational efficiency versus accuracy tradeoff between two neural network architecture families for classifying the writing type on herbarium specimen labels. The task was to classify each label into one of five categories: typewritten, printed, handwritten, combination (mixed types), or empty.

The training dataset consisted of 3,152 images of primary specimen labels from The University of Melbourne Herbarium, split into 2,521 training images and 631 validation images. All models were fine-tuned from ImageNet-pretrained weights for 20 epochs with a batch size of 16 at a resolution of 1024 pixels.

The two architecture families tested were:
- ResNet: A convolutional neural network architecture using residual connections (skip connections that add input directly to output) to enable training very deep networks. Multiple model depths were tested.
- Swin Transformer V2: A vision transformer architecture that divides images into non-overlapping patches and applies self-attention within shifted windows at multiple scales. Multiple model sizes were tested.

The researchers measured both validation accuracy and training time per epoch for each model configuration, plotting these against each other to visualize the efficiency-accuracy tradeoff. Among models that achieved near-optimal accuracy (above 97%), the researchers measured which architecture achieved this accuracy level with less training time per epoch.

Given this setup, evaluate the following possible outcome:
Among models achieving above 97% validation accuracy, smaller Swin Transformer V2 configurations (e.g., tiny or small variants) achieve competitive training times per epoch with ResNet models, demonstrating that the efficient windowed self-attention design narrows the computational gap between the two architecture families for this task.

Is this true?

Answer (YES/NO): NO